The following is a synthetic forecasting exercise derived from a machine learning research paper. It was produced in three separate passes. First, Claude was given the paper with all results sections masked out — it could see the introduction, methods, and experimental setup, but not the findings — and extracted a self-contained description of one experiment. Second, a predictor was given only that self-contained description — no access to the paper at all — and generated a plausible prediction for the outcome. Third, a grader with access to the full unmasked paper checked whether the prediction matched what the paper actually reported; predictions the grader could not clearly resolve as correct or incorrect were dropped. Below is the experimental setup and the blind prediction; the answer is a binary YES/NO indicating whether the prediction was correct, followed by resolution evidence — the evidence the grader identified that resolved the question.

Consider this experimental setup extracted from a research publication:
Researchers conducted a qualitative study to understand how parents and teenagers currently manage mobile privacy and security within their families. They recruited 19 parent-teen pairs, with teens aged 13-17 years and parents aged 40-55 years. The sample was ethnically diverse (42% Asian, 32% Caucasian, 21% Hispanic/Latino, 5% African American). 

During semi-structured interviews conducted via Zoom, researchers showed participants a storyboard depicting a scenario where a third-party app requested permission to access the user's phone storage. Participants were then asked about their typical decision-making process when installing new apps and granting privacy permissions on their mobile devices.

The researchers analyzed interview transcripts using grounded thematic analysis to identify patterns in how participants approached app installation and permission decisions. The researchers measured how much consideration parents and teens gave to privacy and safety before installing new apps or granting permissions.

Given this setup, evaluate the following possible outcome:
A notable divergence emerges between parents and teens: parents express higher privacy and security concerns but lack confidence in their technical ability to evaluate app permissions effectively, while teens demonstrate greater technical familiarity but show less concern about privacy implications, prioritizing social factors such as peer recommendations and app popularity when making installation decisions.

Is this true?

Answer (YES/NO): NO